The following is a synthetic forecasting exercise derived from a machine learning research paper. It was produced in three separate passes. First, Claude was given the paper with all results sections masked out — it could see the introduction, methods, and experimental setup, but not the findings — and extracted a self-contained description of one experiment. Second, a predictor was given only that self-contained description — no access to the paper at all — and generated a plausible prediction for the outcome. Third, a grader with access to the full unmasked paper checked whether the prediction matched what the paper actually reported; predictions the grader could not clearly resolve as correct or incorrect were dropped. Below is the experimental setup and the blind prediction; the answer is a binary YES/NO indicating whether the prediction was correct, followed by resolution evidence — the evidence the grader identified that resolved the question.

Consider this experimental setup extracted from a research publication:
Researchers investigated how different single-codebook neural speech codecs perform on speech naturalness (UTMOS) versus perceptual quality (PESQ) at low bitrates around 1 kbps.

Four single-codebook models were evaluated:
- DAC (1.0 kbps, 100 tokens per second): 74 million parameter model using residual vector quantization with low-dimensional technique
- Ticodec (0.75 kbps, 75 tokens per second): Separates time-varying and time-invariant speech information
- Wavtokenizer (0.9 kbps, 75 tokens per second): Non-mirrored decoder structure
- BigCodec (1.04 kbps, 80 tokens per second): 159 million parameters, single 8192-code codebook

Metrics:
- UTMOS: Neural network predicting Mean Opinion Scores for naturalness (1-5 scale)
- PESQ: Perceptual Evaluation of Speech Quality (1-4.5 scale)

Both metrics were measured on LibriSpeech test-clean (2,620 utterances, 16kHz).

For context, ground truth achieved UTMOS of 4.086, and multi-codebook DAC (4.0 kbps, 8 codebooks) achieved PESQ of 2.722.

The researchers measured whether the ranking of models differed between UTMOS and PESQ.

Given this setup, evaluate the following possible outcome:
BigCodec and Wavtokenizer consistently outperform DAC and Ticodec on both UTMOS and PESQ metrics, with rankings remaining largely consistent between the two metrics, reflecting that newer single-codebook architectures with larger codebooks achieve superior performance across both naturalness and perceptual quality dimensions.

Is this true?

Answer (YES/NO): YES